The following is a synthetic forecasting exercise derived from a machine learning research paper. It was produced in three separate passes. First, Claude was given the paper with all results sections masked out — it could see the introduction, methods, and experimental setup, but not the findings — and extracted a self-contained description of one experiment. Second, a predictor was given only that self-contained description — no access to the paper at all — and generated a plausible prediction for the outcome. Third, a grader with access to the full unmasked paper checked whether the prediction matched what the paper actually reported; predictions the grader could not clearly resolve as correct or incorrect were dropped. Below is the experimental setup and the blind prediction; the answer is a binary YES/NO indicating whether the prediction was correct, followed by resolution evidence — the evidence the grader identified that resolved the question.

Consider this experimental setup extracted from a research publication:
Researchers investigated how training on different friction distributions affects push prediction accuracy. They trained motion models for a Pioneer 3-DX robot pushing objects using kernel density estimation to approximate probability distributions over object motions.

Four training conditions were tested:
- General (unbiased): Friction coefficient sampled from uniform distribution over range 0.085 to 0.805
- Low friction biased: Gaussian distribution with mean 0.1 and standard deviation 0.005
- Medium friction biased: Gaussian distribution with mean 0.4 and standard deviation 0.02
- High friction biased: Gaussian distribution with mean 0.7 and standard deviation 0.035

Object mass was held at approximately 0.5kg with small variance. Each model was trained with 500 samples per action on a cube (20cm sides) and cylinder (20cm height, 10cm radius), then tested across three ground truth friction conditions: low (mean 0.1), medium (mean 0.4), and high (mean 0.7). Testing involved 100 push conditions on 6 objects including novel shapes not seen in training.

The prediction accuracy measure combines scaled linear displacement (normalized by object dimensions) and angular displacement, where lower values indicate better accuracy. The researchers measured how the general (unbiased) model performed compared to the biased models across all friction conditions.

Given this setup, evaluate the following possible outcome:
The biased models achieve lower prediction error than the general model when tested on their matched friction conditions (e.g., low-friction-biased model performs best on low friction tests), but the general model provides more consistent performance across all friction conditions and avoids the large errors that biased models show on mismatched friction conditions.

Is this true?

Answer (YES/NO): NO